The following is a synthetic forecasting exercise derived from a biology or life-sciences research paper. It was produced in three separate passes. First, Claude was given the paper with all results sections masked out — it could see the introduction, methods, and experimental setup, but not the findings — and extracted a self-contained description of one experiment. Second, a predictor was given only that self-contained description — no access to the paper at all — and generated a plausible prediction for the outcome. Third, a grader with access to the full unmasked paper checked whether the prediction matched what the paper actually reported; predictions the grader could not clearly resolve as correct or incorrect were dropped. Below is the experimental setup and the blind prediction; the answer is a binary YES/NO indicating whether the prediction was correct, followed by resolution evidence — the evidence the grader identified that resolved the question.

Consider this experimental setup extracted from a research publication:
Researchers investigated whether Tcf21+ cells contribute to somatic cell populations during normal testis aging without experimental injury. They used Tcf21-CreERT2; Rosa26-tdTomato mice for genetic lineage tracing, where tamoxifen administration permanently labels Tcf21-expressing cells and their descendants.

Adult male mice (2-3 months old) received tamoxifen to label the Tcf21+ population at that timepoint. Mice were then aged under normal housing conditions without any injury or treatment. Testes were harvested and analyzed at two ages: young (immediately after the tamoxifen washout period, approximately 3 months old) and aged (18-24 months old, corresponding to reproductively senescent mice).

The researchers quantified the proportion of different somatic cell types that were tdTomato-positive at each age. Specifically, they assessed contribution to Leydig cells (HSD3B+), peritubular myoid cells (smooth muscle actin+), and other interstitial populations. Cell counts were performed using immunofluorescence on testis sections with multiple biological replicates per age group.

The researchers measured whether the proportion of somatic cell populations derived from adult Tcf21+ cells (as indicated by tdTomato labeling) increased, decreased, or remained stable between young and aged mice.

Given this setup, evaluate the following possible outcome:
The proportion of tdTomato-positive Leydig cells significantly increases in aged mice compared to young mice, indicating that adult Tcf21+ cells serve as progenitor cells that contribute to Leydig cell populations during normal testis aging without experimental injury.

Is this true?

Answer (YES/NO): YES